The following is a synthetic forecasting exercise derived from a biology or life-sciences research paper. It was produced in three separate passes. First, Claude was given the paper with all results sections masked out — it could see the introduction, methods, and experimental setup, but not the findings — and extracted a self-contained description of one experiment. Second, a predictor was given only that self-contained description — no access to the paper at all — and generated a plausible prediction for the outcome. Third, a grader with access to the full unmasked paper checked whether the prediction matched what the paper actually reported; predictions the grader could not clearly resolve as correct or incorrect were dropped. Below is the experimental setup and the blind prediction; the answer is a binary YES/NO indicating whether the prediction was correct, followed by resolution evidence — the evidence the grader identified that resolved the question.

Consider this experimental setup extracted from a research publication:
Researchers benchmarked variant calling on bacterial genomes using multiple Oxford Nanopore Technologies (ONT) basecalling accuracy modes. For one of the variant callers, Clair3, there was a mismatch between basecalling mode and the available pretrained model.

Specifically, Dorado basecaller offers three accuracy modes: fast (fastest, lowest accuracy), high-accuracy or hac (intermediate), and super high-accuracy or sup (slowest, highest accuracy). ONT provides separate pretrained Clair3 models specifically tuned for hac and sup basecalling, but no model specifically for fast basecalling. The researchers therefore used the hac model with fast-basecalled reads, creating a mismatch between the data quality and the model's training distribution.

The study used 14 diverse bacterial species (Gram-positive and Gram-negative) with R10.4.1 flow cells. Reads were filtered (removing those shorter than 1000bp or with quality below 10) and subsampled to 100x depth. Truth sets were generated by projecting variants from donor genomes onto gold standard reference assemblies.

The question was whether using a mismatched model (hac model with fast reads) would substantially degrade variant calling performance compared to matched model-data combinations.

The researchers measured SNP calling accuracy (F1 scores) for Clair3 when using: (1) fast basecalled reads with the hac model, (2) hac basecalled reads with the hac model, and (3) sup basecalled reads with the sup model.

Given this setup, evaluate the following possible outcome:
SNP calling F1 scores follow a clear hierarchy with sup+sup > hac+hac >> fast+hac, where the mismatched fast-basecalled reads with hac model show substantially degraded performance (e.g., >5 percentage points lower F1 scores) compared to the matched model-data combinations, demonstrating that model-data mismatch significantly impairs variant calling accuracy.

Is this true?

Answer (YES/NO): NO